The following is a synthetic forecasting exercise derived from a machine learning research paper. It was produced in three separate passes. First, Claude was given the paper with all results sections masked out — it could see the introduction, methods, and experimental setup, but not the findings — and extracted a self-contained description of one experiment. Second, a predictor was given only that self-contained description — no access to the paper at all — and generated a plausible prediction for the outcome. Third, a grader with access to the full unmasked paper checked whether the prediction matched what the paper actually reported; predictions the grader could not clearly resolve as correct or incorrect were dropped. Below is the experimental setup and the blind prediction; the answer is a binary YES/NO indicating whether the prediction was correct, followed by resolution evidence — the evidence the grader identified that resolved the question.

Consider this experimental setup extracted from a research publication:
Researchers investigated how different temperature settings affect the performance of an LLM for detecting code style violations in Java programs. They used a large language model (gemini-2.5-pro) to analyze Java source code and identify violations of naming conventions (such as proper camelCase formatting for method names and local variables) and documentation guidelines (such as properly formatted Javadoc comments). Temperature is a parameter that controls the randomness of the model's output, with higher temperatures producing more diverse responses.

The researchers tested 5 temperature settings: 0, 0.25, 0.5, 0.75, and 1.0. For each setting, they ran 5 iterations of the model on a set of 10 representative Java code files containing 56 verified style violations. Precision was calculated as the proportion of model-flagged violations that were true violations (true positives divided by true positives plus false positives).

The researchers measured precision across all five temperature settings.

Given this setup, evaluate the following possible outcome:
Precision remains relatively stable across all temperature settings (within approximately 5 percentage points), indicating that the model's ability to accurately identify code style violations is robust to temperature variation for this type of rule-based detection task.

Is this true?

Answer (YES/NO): YES